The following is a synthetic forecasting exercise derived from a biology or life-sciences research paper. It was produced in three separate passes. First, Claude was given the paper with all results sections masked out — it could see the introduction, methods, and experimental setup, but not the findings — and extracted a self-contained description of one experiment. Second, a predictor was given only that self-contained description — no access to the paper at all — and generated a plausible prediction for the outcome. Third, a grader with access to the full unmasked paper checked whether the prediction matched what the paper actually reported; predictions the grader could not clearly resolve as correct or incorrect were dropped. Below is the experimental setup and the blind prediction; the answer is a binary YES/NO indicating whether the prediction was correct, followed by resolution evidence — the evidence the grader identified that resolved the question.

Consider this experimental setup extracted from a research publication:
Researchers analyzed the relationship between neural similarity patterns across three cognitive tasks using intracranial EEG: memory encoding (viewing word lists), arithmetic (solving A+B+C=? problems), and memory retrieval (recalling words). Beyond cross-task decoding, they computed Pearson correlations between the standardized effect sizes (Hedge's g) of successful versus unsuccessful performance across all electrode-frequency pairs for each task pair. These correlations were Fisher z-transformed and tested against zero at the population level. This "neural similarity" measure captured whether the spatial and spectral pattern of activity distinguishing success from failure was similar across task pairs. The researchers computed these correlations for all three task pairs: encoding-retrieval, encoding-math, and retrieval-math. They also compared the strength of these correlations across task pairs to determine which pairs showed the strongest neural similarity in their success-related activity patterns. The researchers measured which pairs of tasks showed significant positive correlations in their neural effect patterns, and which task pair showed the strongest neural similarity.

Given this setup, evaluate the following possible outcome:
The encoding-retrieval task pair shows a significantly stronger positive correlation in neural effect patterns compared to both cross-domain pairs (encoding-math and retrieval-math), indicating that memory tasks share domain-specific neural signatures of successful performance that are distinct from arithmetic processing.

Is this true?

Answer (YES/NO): YES